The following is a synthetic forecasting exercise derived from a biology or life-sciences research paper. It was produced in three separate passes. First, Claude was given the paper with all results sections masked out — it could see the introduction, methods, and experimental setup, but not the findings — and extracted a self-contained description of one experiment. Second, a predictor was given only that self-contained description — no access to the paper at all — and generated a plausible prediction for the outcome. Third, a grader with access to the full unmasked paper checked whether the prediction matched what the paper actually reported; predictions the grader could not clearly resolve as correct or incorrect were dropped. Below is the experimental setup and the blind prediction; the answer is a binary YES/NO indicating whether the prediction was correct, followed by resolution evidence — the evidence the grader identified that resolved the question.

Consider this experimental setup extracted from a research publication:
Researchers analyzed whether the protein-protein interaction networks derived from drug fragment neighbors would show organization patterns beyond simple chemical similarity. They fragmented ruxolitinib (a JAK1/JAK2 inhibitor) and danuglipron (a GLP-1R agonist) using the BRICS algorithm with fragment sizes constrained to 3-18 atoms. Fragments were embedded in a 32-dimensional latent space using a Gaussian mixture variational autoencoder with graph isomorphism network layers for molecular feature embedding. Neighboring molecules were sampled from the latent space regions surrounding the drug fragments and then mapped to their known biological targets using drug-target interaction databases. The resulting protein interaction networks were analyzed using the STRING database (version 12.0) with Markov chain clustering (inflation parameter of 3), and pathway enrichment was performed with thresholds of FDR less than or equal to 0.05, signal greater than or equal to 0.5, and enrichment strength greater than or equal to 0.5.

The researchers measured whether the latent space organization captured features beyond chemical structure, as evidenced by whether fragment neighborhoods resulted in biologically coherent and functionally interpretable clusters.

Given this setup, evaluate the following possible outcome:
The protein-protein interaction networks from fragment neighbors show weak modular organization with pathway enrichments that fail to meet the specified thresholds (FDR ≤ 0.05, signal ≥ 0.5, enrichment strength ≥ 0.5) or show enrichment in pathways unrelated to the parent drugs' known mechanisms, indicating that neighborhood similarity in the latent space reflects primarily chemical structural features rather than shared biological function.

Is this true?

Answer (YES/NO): NO